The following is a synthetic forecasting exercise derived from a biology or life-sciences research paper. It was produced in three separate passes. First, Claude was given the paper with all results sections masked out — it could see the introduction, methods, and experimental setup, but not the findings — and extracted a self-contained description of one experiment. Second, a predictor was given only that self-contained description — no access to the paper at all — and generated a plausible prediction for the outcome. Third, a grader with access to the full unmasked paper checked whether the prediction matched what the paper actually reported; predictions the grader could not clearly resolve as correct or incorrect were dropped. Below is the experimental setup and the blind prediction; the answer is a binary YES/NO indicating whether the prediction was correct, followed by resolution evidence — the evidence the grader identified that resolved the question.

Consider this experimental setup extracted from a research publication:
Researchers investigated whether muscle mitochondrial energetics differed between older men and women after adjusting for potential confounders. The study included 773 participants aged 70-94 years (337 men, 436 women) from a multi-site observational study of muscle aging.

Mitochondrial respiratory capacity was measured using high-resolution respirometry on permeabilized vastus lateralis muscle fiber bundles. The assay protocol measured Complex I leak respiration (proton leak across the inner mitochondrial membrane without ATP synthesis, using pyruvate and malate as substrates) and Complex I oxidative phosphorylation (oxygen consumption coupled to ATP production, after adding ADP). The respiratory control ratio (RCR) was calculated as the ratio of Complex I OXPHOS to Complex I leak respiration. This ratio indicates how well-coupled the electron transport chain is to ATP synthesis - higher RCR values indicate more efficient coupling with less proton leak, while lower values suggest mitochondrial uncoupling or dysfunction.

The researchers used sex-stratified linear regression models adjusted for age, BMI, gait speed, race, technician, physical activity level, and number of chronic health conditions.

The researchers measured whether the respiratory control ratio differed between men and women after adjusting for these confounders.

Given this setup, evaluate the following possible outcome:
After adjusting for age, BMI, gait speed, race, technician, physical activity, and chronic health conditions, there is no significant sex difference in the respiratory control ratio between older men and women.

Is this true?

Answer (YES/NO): YES